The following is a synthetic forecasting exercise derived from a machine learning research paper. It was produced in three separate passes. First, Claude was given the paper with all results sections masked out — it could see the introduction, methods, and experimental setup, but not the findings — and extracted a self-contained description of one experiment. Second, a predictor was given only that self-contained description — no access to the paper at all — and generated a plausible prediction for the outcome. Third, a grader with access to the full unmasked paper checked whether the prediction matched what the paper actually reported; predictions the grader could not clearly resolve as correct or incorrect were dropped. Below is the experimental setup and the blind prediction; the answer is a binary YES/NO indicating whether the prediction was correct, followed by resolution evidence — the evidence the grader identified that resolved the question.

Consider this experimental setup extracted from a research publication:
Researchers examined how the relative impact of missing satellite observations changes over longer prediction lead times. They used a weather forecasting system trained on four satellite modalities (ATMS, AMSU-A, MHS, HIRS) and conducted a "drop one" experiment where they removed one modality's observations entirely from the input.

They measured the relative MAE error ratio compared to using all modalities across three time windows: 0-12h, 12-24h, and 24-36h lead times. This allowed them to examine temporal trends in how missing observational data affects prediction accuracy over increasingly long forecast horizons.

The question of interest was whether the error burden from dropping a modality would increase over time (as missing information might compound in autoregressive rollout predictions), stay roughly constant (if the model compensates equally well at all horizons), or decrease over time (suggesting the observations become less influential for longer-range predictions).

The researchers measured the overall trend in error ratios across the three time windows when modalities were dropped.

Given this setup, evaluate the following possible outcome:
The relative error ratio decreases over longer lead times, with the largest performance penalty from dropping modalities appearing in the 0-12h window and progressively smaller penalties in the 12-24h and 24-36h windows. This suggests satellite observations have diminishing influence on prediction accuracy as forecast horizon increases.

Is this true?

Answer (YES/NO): YES